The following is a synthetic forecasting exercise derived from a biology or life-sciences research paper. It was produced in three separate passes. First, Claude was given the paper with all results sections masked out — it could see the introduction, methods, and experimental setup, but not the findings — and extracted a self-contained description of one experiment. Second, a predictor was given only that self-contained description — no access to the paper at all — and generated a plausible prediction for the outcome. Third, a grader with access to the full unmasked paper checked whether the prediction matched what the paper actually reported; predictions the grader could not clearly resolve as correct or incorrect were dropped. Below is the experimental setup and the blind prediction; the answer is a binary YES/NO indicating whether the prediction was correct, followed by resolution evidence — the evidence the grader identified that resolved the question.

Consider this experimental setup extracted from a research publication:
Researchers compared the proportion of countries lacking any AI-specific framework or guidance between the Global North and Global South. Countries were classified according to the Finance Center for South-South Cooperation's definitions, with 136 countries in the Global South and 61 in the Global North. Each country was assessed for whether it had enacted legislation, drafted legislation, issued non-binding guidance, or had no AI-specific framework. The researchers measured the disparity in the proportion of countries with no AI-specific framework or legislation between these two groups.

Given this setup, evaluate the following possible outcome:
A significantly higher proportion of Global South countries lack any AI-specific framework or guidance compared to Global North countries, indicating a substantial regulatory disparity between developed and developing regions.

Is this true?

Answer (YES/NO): YES